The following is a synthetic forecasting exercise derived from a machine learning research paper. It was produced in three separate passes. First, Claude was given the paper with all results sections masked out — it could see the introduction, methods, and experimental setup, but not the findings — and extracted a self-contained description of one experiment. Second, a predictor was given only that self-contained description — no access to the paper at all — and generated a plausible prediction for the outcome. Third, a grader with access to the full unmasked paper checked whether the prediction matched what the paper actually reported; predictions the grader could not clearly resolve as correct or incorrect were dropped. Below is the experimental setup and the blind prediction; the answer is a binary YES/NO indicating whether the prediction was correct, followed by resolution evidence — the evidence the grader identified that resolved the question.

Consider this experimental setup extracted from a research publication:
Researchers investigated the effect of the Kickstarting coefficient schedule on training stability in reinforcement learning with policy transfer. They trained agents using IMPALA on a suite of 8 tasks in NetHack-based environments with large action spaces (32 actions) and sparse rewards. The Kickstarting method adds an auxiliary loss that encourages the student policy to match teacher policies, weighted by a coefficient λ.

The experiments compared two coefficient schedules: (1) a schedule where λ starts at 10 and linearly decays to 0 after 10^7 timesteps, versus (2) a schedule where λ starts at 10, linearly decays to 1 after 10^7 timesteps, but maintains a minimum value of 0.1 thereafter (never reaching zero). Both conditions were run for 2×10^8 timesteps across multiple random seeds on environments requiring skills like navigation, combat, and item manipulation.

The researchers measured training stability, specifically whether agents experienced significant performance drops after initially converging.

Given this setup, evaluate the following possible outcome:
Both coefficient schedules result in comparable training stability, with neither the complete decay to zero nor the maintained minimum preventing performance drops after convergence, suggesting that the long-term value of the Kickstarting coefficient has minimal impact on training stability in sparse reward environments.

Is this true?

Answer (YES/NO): NO